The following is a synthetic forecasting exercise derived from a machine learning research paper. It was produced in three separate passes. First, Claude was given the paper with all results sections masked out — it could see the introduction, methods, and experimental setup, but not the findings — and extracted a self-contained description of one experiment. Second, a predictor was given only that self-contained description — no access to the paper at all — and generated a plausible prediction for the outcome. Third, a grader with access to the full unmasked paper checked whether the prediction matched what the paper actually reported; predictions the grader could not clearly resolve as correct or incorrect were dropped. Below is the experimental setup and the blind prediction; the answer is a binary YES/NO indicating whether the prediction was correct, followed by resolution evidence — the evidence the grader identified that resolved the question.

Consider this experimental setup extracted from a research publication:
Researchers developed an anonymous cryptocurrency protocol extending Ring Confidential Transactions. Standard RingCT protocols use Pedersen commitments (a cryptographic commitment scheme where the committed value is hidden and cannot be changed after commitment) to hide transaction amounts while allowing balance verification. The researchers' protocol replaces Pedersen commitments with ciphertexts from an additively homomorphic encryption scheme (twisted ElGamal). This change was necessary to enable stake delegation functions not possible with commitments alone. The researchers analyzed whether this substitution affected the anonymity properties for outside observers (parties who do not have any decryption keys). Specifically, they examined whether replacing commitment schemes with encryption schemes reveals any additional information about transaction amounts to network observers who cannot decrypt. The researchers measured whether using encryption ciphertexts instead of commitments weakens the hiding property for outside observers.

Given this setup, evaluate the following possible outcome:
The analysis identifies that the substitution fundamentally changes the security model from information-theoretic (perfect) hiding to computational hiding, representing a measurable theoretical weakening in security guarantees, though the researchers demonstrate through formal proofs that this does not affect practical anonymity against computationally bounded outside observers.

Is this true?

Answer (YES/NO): NO